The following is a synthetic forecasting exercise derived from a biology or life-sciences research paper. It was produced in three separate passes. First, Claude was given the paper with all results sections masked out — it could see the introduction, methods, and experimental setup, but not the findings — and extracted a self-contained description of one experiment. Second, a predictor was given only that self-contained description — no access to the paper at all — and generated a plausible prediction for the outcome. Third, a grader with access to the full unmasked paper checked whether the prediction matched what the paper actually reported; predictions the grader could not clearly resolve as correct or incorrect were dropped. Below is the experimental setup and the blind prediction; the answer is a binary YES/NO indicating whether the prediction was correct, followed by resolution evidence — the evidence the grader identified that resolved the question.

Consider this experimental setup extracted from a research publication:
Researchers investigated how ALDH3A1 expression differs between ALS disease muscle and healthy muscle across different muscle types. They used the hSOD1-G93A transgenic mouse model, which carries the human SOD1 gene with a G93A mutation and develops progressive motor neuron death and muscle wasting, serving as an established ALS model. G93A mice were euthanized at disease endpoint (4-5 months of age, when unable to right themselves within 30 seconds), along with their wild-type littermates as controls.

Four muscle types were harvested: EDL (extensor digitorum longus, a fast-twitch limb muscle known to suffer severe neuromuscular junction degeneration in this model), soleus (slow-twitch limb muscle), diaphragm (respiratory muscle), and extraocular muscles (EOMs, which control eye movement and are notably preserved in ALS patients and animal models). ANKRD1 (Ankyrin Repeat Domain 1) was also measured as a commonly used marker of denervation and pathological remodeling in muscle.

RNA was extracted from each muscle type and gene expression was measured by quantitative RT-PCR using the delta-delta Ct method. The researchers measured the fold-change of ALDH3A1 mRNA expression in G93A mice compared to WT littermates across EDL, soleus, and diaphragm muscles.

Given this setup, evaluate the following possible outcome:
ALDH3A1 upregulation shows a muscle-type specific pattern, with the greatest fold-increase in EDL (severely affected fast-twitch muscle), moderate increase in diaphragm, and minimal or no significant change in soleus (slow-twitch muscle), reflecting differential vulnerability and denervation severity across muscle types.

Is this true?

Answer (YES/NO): NO